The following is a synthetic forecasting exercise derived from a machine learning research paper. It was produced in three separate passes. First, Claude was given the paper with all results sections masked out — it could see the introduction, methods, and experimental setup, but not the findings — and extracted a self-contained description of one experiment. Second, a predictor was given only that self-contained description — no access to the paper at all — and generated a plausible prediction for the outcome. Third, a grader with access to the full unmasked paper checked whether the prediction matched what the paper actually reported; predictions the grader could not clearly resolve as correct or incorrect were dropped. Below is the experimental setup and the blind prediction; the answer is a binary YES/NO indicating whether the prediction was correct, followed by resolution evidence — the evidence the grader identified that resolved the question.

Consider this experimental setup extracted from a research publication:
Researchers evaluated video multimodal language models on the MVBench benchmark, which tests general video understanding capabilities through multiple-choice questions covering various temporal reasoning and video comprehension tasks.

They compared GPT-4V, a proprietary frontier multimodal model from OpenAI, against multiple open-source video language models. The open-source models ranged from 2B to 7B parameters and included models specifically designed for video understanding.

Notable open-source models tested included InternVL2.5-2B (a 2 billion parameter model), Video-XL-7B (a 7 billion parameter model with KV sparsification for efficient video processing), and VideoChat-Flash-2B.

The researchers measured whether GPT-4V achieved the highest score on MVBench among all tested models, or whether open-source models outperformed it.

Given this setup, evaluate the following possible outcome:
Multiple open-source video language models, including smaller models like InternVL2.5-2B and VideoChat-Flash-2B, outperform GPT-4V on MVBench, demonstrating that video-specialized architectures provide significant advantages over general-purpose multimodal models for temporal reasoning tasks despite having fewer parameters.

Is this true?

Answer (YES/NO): YES